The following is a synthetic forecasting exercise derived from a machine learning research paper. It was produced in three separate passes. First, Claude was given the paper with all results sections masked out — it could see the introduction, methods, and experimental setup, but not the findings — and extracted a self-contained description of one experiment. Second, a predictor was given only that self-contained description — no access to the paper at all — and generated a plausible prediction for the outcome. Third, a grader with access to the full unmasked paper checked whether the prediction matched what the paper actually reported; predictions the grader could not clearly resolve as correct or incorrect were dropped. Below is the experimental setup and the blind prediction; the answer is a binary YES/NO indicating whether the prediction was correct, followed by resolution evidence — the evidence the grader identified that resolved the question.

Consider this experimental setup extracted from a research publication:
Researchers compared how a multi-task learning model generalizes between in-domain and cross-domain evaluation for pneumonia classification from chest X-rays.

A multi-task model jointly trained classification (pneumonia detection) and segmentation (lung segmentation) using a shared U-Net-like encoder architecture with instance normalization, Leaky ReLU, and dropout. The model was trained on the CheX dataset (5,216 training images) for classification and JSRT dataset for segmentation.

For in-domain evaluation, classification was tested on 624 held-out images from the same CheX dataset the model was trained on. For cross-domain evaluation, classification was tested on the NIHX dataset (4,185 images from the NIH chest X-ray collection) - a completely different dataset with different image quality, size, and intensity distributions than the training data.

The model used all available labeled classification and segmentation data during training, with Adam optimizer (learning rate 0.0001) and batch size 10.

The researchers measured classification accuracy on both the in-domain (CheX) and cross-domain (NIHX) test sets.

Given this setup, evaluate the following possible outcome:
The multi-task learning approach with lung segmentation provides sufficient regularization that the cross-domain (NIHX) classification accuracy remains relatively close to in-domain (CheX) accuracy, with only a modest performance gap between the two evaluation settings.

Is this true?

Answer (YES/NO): NO